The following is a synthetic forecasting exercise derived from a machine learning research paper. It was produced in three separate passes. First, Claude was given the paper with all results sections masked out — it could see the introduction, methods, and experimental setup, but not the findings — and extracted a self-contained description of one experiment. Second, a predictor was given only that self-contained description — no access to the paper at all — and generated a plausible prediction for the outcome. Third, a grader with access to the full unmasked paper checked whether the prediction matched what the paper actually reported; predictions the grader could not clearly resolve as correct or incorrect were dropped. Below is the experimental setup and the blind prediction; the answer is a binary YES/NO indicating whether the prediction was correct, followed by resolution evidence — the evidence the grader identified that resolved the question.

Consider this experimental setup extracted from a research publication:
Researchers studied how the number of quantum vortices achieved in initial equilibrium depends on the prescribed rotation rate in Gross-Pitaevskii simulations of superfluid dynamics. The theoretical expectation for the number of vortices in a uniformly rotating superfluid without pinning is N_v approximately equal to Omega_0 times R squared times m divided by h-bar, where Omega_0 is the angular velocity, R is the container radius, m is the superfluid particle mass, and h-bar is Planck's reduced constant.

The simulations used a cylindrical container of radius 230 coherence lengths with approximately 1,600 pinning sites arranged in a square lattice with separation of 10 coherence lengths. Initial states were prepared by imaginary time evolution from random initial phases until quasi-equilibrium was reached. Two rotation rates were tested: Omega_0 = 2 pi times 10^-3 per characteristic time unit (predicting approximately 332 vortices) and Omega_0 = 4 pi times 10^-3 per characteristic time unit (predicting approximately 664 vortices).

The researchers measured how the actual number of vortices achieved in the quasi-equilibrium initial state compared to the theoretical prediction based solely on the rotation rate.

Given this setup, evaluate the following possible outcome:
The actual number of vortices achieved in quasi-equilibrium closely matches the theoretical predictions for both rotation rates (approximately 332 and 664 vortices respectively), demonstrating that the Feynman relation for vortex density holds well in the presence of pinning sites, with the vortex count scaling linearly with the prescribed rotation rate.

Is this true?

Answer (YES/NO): NO